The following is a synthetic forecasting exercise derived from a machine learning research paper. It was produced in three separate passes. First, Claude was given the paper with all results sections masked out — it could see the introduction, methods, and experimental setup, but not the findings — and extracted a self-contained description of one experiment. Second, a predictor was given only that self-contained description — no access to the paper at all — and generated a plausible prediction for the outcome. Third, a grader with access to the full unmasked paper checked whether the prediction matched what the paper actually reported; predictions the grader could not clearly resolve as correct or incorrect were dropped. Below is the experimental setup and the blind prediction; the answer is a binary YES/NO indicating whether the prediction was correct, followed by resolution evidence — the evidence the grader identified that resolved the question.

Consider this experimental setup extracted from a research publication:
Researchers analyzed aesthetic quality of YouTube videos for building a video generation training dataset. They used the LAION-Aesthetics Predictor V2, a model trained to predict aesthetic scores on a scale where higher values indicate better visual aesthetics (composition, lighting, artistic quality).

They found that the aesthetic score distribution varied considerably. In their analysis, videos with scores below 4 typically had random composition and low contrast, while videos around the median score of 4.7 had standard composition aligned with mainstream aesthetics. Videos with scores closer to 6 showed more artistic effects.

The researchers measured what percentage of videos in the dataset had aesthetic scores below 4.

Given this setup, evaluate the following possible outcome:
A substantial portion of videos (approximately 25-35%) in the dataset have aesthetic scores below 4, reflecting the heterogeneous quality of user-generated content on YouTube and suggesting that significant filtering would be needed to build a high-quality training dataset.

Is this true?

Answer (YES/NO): NO